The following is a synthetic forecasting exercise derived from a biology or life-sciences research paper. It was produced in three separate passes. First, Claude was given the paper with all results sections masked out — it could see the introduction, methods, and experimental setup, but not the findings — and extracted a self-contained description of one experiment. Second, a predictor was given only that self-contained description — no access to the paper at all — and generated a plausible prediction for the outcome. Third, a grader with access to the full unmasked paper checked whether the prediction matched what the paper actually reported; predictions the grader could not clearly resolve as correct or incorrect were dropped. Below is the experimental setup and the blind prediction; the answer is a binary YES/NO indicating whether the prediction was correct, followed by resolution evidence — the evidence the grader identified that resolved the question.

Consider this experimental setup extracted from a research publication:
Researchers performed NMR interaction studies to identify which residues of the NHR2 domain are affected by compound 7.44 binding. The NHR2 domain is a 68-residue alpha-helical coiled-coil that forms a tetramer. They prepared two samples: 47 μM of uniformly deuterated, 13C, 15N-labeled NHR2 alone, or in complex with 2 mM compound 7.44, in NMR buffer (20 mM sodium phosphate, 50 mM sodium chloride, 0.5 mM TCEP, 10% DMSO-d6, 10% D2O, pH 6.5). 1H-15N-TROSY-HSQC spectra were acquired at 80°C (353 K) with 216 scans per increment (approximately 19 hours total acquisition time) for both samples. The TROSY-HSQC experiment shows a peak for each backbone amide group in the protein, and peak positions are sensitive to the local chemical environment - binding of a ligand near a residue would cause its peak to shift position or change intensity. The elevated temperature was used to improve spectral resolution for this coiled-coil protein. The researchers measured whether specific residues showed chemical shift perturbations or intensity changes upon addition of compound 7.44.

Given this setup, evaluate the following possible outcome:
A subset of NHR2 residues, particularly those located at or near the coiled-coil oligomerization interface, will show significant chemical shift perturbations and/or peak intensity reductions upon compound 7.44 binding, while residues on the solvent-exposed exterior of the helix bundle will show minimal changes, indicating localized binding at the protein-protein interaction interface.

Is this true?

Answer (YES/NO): YES